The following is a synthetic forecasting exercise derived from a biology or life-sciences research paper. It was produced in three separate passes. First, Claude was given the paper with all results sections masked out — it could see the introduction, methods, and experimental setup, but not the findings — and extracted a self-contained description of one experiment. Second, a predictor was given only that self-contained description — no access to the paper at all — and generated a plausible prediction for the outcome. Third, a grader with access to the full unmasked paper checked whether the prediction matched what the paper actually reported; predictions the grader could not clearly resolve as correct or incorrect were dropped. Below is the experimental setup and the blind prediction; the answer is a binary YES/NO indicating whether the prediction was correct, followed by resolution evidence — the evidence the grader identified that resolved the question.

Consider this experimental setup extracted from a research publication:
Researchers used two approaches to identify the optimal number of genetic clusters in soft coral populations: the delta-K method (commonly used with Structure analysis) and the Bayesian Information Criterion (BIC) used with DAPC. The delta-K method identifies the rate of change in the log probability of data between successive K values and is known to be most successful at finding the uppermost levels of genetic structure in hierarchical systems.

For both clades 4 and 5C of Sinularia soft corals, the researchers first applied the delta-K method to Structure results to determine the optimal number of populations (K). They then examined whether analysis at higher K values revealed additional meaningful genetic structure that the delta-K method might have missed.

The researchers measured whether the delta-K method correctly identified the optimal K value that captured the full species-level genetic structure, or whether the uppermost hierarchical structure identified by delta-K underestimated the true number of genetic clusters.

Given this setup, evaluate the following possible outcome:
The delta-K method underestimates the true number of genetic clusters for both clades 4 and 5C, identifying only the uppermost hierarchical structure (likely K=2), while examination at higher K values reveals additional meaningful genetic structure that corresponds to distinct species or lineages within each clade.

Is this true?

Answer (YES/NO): YES